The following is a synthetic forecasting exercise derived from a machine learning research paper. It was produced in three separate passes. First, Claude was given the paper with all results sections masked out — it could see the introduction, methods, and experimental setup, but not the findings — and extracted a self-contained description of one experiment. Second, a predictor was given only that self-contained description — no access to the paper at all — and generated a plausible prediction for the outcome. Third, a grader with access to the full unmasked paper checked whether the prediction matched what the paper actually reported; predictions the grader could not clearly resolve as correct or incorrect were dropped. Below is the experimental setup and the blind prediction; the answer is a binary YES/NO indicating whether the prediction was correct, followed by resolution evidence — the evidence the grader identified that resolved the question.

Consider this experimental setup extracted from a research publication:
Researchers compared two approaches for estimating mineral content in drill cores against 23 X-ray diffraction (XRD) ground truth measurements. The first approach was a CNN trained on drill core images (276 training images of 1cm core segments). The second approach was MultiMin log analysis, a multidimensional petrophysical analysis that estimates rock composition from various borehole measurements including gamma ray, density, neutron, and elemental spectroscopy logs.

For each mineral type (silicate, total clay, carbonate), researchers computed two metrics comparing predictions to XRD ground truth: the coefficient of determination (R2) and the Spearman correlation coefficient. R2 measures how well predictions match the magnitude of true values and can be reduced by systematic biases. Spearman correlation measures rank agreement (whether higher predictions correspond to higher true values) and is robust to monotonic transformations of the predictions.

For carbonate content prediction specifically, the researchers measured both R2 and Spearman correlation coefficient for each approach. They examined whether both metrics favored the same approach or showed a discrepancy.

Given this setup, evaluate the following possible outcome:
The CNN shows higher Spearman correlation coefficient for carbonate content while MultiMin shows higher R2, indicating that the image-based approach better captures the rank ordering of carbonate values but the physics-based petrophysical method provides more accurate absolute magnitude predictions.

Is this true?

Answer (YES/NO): YES